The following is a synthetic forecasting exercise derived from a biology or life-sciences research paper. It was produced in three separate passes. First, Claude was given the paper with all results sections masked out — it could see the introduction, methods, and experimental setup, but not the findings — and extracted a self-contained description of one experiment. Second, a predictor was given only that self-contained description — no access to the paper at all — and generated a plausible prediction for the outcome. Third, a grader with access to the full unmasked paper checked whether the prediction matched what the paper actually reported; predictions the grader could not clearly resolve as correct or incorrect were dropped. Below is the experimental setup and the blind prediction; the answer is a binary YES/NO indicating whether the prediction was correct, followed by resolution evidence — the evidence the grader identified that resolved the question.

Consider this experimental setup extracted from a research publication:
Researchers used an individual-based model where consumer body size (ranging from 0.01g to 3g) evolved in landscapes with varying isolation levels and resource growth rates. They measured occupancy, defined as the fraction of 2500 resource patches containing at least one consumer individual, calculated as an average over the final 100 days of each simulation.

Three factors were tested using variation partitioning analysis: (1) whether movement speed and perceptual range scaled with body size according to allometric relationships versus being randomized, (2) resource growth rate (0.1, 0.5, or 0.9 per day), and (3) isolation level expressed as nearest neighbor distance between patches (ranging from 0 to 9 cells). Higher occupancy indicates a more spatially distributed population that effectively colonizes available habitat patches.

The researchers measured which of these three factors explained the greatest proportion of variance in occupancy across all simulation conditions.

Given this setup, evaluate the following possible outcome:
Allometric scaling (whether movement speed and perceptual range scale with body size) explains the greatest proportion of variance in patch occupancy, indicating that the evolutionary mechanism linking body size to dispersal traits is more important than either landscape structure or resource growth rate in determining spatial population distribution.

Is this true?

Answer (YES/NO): NO